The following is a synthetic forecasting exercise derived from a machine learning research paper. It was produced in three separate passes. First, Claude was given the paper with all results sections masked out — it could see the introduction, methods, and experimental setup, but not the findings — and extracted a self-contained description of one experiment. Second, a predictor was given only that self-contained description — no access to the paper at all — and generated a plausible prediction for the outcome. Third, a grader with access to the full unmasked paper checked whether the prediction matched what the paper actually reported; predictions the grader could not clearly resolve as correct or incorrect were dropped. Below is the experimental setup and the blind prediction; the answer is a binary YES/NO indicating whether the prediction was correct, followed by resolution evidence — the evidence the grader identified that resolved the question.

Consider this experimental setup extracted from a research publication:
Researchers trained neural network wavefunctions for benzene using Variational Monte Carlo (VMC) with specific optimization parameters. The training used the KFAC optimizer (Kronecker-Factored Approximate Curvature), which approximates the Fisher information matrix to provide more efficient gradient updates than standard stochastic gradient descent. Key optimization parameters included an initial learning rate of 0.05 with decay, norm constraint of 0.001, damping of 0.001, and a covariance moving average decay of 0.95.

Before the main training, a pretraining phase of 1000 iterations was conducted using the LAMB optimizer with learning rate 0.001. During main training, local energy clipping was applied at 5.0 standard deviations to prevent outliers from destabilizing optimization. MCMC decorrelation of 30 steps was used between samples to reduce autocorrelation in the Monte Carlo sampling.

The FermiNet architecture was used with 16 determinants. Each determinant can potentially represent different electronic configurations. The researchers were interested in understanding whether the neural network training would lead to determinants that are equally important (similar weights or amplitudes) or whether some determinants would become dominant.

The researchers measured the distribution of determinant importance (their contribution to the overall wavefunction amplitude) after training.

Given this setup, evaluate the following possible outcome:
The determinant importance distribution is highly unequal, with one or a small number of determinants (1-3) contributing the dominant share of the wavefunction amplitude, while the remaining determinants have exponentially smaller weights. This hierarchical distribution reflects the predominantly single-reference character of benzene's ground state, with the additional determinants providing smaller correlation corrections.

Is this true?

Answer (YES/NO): YES